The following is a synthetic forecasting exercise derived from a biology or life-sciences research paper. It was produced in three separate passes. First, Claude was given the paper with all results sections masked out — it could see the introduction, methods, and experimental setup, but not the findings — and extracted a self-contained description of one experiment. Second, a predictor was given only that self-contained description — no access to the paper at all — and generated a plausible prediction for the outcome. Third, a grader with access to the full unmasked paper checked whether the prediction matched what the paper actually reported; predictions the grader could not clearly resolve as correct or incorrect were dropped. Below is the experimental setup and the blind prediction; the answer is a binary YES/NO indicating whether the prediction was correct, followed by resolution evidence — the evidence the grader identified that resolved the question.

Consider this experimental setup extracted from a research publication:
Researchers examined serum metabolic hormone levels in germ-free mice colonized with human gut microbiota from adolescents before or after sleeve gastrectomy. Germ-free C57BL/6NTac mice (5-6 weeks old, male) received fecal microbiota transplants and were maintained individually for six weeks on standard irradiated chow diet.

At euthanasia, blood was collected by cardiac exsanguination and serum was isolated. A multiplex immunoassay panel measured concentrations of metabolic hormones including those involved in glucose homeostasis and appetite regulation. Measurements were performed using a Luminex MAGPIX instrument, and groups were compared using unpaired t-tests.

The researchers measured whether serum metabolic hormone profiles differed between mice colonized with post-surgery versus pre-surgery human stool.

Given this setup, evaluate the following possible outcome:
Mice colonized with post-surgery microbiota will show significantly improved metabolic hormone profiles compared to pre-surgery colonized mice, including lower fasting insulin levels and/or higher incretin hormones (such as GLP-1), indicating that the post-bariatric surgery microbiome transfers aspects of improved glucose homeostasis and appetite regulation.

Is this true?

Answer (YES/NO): NO